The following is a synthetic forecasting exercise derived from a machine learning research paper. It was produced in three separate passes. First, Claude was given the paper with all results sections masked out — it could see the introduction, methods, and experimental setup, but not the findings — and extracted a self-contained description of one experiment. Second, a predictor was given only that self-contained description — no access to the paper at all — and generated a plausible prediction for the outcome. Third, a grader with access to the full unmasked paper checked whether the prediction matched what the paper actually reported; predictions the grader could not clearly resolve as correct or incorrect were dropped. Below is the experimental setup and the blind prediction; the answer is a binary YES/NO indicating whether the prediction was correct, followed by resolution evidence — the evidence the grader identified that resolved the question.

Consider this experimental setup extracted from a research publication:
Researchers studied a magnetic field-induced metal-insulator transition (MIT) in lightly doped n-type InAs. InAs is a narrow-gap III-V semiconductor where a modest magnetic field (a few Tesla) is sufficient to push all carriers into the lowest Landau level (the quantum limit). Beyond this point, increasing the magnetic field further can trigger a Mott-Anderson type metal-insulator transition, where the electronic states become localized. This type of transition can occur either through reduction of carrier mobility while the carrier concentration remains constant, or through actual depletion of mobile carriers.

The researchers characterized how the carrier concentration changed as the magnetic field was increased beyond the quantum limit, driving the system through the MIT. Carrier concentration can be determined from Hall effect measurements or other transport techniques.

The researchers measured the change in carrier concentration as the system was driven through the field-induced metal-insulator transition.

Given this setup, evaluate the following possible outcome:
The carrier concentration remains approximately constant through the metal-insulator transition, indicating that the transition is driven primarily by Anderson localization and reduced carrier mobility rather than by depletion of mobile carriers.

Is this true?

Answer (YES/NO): NO